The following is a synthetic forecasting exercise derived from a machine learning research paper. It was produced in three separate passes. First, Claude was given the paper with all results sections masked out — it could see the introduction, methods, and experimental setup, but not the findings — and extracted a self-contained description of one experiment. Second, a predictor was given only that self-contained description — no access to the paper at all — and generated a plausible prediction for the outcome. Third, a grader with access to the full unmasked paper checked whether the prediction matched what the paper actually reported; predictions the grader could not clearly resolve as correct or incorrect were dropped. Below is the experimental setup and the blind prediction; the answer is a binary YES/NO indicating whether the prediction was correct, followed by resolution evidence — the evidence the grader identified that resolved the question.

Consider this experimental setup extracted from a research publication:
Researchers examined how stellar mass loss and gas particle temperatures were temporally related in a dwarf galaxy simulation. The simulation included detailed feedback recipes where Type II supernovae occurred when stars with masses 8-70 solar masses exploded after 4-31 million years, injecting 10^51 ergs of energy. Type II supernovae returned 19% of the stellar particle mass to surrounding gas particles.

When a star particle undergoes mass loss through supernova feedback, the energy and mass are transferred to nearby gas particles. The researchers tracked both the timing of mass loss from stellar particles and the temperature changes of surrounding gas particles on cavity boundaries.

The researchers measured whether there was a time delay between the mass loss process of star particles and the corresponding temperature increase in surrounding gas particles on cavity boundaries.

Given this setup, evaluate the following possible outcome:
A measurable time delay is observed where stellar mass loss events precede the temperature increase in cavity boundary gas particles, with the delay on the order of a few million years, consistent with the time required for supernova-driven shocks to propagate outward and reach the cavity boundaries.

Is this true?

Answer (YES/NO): YES